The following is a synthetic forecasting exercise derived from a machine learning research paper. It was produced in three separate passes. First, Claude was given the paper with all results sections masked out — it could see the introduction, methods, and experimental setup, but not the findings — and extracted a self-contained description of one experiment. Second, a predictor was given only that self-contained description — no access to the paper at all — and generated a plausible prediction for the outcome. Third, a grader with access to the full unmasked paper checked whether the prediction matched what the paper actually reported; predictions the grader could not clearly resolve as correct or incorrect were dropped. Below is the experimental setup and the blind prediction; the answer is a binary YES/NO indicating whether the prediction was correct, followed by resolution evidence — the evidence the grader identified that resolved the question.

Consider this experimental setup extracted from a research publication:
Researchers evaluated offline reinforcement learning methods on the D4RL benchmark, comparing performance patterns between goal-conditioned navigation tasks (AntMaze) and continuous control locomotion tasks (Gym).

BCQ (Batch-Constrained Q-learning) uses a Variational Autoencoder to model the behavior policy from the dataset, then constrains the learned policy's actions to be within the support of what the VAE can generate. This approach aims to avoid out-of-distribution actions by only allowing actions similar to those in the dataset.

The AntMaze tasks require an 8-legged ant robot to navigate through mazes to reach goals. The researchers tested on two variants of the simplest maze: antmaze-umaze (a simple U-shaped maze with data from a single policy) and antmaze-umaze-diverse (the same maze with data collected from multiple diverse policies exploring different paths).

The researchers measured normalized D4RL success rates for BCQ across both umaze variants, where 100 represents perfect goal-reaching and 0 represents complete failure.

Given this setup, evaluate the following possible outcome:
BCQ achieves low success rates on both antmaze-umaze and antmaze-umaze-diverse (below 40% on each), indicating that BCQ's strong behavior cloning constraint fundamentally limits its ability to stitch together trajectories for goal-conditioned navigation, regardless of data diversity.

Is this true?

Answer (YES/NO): NO